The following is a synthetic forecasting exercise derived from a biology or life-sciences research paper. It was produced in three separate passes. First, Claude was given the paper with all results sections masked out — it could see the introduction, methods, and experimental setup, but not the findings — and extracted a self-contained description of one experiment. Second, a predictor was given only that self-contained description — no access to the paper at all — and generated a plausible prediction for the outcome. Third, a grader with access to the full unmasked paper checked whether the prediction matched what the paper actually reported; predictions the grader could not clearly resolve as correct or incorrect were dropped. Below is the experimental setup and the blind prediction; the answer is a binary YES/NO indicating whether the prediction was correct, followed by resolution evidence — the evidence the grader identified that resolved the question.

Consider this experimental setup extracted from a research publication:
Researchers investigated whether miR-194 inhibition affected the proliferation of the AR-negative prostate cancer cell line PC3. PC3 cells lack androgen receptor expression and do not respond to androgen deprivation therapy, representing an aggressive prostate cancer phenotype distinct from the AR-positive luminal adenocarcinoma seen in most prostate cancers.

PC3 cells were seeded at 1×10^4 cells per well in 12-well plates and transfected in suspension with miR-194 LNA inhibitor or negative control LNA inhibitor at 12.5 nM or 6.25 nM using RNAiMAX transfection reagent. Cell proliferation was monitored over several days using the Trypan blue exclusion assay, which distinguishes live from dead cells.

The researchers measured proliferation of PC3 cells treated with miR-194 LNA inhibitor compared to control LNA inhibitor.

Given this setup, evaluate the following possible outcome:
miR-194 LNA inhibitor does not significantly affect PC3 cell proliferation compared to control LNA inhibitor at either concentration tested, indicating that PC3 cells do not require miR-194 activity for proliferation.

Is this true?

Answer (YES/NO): NO